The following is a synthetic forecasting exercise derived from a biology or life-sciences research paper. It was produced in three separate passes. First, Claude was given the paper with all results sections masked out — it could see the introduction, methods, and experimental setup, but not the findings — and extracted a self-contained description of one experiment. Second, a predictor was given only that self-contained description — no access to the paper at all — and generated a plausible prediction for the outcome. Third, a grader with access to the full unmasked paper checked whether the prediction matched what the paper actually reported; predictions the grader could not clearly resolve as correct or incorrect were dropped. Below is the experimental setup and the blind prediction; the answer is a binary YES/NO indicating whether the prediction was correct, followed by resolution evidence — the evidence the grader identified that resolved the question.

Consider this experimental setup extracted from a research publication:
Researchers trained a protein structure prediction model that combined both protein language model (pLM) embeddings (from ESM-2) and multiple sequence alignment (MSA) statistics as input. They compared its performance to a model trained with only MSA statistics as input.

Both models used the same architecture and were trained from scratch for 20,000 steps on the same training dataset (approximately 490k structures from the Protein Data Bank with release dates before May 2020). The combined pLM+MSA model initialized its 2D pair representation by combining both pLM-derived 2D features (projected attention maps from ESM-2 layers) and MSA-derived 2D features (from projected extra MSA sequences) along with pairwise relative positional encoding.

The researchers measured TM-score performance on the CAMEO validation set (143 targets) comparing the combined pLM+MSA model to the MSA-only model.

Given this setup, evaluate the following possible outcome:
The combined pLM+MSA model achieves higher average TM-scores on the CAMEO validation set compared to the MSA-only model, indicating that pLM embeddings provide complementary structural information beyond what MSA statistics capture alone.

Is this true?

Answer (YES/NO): NO